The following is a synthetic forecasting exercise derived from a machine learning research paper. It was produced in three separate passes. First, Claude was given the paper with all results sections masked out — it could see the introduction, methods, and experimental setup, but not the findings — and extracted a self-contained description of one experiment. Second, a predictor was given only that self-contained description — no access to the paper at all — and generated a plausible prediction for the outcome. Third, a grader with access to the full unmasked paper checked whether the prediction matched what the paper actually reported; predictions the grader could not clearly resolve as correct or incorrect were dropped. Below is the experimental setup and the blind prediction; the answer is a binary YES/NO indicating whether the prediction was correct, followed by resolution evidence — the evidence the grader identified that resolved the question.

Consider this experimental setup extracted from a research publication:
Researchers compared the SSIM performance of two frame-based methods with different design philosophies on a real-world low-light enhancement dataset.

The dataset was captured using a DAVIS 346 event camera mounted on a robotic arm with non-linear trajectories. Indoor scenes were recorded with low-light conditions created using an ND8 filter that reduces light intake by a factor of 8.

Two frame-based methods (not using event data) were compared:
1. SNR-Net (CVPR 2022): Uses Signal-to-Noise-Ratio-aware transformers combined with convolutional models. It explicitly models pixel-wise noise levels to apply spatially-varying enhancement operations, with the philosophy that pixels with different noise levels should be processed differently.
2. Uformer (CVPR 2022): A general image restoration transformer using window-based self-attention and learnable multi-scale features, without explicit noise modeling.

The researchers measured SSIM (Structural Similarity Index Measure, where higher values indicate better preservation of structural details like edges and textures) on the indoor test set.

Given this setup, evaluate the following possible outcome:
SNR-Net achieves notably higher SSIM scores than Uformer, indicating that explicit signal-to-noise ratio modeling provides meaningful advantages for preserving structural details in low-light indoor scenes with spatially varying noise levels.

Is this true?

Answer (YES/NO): NO